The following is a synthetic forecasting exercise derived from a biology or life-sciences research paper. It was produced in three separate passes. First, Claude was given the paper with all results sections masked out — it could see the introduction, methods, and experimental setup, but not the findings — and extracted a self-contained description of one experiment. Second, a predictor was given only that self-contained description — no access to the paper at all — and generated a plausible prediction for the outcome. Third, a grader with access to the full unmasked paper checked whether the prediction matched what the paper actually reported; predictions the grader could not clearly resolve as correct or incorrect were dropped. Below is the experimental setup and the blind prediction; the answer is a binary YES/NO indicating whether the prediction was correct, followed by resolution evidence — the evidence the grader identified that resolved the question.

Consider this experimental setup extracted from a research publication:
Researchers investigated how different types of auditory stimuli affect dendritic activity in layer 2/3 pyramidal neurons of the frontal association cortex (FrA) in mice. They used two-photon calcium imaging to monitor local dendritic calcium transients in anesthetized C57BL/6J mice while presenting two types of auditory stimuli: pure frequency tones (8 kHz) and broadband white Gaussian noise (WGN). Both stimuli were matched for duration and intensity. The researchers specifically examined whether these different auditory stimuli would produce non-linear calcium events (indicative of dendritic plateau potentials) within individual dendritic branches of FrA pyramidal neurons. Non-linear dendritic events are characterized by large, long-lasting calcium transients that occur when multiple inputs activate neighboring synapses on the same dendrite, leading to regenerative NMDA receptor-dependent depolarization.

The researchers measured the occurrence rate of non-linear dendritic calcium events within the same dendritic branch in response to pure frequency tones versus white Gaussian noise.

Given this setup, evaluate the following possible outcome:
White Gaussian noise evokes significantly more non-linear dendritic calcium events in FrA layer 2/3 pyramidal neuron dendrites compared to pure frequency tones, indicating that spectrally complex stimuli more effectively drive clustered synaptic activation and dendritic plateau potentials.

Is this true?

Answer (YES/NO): YES